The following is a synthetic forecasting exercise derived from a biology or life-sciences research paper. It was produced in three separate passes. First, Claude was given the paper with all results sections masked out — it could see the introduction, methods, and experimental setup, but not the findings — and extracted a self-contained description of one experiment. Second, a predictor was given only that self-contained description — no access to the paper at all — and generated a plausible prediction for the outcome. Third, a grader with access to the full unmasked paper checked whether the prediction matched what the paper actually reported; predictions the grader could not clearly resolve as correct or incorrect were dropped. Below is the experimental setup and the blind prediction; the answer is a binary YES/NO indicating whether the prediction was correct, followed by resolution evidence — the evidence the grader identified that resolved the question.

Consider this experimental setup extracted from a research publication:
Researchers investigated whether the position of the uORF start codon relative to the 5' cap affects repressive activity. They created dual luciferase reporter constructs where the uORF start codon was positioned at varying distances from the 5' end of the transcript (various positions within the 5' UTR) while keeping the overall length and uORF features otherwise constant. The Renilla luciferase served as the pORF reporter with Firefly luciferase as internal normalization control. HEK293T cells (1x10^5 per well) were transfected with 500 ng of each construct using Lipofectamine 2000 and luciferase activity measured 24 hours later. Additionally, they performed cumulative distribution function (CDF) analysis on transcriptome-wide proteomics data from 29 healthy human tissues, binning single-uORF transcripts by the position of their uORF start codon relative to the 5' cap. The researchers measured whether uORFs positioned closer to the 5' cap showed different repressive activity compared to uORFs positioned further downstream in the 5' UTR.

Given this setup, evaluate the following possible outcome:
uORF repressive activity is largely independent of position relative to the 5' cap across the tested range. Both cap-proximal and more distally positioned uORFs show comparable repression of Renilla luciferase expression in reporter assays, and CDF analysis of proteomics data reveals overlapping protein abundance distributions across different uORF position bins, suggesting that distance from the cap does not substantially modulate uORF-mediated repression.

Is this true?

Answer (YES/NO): NO